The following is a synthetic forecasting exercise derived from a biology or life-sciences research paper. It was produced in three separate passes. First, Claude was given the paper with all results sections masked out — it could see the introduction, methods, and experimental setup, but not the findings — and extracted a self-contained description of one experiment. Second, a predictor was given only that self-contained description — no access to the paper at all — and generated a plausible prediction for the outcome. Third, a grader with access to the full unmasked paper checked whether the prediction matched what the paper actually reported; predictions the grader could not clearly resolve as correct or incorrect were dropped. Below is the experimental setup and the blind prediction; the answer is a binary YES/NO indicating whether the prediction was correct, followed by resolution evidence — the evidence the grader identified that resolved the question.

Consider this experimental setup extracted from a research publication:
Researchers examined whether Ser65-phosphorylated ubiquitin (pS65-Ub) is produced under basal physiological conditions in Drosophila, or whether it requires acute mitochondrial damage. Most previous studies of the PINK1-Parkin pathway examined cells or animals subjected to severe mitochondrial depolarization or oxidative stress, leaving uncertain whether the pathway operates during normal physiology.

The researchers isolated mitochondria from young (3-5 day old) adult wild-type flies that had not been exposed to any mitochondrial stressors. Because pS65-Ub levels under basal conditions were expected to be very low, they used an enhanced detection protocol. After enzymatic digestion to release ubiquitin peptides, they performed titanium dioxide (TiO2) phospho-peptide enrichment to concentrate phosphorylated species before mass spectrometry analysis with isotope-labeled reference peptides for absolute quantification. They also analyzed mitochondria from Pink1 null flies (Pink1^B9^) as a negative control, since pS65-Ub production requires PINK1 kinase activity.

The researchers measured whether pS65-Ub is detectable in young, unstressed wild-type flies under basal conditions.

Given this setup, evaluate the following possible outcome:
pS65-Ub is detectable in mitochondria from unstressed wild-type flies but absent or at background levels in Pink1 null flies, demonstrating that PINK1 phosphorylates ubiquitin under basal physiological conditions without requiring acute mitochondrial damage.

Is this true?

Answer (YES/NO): YES